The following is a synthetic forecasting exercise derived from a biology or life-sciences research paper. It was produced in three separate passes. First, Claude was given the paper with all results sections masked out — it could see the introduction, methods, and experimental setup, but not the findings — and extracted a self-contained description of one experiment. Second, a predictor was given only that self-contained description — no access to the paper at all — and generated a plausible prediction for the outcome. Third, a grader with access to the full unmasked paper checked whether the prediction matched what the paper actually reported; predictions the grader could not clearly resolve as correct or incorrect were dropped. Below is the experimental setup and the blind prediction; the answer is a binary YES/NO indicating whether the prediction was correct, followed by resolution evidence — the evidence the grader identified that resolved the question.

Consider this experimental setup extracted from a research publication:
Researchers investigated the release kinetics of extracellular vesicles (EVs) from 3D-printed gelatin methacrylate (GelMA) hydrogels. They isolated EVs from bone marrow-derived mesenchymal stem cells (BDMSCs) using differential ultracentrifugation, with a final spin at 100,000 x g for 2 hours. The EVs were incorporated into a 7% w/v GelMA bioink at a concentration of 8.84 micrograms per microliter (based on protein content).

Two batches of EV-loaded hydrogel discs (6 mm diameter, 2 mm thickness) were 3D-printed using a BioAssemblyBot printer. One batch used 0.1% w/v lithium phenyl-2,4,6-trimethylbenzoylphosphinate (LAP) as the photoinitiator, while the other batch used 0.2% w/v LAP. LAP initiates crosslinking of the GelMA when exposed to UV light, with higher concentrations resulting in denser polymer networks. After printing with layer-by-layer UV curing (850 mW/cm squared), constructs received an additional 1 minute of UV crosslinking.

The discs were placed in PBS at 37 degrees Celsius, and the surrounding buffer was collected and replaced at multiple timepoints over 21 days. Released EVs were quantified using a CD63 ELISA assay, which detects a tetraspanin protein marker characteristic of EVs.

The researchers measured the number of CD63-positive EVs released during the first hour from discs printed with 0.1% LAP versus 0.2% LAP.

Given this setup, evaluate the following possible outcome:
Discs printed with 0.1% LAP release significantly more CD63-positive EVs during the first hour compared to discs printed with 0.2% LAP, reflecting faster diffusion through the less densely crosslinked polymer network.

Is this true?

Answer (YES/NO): YES